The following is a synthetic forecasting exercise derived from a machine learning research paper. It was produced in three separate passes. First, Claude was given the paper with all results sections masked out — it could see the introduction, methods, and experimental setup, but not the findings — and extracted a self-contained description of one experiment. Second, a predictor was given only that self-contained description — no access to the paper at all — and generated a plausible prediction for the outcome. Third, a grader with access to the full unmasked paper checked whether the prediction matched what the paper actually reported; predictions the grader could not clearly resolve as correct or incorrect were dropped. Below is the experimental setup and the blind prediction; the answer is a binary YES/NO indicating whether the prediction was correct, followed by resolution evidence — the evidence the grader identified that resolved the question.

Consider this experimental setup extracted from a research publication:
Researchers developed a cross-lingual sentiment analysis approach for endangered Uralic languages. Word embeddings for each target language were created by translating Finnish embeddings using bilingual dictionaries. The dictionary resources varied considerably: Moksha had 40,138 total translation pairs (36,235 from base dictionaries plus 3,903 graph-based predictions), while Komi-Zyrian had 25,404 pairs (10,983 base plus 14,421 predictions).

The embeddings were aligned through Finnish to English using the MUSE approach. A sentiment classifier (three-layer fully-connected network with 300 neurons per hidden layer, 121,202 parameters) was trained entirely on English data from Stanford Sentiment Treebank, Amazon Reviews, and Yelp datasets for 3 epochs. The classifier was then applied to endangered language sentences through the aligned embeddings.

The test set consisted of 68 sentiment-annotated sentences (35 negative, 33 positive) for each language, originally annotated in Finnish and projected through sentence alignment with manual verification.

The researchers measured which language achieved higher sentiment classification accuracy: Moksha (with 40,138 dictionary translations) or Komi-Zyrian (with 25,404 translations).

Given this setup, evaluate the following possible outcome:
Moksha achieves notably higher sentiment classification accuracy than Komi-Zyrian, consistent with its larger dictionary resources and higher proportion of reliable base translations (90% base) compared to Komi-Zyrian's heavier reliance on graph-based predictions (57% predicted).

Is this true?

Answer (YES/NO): YES